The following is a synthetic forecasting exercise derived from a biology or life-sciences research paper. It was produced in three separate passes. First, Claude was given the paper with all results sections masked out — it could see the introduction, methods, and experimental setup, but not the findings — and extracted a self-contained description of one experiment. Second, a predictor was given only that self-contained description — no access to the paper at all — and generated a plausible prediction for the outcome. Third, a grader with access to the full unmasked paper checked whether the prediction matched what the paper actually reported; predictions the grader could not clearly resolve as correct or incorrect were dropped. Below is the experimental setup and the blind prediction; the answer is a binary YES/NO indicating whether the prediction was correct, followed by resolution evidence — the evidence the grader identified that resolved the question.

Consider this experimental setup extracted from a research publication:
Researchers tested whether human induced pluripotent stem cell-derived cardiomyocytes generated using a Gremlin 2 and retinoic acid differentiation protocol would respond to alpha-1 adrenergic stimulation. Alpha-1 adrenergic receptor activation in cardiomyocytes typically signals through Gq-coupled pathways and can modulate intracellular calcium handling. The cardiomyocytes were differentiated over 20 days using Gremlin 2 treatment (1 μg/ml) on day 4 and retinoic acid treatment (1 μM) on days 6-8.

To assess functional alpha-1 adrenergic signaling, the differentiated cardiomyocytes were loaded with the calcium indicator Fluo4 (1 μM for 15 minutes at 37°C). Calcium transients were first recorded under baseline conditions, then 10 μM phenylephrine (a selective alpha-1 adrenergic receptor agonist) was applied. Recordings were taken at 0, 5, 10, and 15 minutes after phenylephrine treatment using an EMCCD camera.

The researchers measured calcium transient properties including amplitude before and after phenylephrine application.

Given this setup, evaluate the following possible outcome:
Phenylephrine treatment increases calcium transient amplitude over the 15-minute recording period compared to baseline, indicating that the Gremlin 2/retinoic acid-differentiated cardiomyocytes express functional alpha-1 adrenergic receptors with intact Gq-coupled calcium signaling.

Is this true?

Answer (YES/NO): YES